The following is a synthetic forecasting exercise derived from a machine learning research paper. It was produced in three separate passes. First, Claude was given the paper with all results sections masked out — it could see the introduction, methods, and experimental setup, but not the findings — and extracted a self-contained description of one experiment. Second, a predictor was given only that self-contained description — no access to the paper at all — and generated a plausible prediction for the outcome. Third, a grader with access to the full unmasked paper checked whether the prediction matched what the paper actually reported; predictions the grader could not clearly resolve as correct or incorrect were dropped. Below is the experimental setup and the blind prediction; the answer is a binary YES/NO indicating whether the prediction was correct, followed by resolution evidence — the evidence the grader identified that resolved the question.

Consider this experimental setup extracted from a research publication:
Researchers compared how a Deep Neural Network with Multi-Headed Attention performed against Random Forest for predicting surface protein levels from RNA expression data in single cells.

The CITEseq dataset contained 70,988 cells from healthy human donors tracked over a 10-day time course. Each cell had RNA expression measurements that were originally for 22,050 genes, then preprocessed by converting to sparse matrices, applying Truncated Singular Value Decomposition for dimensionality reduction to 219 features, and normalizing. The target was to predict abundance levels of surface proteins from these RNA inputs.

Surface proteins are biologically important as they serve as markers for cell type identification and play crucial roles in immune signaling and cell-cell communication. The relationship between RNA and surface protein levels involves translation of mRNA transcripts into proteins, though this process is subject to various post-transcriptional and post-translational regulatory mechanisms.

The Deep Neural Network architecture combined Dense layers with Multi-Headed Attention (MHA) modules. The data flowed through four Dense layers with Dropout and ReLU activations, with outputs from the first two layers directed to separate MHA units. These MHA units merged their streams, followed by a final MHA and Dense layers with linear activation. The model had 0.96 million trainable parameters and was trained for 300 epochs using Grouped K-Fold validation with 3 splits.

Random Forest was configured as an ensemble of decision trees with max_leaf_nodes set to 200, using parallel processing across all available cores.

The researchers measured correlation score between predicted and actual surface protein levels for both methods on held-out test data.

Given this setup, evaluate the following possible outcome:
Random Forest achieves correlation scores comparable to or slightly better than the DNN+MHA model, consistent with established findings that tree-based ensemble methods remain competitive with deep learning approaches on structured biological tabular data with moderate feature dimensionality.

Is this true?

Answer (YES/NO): YES